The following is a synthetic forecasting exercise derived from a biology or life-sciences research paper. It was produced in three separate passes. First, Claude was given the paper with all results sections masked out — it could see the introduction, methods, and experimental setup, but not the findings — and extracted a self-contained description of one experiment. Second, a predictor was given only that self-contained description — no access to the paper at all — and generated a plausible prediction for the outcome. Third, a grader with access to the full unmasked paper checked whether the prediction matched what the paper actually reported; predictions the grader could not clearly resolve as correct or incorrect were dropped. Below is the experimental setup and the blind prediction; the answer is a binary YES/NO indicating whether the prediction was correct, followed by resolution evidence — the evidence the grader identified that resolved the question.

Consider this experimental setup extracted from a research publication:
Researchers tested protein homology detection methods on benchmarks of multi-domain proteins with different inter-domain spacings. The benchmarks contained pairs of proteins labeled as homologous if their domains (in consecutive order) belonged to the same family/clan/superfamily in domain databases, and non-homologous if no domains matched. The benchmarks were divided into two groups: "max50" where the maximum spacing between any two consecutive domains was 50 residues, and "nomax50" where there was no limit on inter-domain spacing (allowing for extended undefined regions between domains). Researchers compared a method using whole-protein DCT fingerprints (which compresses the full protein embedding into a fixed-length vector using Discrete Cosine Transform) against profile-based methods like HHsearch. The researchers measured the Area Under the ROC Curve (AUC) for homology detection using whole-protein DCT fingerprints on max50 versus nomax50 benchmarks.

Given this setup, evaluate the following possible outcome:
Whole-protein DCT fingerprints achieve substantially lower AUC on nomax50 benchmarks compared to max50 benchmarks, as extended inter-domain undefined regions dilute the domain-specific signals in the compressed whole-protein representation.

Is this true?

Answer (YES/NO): YES